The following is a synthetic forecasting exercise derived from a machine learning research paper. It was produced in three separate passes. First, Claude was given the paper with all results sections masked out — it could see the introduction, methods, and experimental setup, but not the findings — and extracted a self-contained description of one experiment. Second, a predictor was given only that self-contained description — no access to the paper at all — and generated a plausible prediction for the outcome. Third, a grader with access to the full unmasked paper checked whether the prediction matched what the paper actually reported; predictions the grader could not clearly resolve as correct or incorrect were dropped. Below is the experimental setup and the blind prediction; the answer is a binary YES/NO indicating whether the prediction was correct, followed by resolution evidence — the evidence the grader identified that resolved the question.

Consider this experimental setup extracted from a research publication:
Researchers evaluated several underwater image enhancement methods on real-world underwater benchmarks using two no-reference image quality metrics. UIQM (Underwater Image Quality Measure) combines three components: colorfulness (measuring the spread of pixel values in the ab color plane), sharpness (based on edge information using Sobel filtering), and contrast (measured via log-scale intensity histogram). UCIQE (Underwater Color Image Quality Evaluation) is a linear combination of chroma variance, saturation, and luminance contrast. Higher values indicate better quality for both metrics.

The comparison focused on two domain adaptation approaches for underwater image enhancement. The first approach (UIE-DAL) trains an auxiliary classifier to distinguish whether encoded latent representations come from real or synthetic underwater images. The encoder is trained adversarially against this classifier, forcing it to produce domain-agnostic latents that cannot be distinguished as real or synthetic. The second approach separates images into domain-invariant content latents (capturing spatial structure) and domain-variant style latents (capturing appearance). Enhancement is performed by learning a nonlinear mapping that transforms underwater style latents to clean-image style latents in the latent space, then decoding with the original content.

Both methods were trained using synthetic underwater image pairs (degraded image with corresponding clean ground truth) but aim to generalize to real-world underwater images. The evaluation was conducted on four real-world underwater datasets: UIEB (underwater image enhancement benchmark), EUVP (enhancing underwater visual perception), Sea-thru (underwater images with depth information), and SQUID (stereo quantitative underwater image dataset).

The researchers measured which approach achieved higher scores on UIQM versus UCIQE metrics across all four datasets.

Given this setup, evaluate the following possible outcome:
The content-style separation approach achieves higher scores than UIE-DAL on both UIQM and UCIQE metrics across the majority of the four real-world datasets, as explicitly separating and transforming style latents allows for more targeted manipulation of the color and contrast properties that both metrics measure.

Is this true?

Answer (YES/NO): NO